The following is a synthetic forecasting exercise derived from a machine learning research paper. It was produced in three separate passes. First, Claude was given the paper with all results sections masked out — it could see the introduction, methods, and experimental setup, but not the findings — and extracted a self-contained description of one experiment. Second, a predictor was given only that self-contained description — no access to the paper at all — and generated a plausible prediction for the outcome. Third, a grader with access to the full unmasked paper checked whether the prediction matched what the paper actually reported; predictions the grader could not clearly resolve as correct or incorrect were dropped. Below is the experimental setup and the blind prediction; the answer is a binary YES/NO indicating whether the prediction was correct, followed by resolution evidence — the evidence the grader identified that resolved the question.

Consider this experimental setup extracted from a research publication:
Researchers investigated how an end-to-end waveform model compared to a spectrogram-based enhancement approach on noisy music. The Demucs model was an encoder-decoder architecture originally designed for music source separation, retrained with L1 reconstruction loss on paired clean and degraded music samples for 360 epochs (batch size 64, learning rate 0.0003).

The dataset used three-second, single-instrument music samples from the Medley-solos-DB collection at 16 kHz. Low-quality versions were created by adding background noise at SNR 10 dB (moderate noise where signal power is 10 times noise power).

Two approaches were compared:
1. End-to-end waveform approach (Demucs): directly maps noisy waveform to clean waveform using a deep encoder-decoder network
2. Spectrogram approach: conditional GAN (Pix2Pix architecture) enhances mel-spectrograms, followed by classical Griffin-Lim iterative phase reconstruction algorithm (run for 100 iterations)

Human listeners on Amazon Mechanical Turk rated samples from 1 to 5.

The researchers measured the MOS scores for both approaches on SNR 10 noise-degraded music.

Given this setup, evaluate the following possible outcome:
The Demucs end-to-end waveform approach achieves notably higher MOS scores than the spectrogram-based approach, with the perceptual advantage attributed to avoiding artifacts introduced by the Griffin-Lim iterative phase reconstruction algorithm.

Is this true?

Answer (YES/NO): NO